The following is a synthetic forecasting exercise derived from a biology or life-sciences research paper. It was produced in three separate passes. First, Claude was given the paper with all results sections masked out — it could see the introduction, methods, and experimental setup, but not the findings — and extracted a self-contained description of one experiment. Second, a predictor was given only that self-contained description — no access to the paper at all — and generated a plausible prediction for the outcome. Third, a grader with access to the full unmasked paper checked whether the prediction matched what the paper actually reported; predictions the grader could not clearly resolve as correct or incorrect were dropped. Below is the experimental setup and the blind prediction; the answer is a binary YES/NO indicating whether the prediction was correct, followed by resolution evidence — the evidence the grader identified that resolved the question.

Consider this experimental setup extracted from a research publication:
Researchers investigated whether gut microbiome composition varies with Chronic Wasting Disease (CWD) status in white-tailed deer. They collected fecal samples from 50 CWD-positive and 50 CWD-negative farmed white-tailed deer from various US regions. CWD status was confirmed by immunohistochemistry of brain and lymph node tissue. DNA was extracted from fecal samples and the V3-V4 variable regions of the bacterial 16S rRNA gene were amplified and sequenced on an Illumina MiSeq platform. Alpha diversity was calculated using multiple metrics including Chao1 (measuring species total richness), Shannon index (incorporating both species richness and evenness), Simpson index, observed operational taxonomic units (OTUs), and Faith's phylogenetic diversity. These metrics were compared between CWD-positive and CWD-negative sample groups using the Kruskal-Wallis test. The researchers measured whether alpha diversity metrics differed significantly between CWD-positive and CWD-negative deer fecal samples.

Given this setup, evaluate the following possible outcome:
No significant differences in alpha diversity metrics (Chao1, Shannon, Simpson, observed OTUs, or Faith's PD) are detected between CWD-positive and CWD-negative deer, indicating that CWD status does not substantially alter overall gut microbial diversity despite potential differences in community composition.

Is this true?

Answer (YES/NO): YES